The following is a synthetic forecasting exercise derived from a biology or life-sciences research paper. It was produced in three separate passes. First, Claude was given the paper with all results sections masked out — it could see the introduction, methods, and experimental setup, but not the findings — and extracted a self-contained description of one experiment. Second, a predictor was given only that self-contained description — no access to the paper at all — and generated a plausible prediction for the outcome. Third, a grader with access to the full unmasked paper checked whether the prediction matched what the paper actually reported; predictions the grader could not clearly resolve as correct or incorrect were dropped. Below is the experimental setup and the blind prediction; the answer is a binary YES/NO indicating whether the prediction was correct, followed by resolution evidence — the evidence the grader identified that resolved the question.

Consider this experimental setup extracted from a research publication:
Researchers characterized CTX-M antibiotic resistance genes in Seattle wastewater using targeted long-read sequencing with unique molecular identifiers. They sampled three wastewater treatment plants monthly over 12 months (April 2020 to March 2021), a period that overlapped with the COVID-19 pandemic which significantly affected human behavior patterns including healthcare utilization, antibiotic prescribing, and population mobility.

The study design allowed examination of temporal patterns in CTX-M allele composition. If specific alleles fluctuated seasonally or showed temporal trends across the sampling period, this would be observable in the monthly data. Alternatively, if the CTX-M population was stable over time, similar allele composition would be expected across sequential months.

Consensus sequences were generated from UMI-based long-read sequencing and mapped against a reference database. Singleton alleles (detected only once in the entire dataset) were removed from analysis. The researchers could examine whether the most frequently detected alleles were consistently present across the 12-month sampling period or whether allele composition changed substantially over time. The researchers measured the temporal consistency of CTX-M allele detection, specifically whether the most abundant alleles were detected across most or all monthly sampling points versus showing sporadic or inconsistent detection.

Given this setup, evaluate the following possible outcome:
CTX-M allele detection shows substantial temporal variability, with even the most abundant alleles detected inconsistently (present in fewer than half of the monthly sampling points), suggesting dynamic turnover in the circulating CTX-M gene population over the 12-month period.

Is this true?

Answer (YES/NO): NO